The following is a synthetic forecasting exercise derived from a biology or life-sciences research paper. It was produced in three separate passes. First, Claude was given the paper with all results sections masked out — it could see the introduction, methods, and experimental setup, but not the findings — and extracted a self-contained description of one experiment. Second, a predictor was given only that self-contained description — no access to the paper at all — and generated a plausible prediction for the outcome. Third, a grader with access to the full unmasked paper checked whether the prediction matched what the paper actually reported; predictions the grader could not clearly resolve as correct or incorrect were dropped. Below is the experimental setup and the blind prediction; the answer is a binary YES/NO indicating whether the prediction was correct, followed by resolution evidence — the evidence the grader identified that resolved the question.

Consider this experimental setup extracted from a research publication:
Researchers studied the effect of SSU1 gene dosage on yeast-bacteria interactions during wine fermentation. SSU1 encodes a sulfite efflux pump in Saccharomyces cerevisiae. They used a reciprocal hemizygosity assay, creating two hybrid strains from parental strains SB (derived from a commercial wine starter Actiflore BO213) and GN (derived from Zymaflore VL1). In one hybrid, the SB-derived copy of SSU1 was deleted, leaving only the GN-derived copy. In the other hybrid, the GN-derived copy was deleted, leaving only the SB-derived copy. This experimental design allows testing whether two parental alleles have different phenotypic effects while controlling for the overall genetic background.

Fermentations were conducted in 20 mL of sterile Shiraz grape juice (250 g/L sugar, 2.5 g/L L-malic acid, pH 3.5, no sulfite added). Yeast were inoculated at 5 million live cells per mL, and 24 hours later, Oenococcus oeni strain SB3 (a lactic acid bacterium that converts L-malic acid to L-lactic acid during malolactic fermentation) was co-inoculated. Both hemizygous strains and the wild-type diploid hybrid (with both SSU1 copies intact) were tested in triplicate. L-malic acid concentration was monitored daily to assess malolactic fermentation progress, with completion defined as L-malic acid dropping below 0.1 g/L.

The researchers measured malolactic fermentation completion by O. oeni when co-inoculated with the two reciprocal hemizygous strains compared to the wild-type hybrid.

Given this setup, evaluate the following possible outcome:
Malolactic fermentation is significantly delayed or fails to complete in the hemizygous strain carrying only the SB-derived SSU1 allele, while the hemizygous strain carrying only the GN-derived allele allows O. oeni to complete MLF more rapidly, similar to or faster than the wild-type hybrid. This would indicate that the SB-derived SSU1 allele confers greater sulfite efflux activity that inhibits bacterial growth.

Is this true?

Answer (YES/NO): NO